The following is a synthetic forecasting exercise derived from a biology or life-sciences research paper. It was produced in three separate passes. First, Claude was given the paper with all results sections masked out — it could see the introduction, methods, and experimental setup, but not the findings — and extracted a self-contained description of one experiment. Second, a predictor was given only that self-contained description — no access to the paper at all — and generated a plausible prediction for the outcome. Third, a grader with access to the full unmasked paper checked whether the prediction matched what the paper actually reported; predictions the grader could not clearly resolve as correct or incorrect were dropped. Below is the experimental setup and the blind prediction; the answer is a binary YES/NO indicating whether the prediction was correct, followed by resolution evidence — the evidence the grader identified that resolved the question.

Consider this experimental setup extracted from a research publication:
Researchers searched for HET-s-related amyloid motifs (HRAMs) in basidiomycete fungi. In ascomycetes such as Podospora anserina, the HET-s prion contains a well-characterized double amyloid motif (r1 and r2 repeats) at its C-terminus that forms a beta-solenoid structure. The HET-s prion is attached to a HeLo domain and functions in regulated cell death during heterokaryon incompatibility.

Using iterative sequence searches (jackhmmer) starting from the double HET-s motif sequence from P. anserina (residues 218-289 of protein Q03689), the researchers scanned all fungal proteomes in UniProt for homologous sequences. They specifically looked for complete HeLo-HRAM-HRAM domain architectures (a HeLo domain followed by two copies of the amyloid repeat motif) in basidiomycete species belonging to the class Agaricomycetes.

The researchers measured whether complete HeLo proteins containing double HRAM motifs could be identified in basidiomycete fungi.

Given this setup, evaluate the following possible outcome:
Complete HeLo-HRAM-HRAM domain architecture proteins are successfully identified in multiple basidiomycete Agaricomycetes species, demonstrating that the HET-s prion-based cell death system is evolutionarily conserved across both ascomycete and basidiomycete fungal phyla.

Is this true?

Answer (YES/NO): YES